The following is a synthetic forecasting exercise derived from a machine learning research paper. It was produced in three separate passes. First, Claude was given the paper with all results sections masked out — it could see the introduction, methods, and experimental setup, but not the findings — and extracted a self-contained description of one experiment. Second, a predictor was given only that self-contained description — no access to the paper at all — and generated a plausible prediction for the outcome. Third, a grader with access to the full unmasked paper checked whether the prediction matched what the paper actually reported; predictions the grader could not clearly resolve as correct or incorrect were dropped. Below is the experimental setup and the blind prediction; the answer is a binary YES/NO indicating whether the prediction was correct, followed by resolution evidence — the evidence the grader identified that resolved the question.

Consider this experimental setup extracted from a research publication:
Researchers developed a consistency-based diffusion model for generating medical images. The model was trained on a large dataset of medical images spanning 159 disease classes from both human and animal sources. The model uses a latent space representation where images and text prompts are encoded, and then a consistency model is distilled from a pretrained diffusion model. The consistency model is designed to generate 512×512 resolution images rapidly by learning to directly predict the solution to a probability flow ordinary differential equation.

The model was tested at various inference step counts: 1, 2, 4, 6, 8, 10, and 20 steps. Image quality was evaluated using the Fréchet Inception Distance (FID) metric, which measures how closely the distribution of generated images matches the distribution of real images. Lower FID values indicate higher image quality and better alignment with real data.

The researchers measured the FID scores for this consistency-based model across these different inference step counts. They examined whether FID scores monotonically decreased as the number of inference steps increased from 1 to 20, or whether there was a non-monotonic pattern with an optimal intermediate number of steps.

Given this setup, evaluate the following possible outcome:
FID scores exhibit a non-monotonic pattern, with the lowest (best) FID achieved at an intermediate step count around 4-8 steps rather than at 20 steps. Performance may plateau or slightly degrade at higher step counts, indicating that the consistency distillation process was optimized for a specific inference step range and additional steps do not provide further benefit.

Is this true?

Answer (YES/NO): YES